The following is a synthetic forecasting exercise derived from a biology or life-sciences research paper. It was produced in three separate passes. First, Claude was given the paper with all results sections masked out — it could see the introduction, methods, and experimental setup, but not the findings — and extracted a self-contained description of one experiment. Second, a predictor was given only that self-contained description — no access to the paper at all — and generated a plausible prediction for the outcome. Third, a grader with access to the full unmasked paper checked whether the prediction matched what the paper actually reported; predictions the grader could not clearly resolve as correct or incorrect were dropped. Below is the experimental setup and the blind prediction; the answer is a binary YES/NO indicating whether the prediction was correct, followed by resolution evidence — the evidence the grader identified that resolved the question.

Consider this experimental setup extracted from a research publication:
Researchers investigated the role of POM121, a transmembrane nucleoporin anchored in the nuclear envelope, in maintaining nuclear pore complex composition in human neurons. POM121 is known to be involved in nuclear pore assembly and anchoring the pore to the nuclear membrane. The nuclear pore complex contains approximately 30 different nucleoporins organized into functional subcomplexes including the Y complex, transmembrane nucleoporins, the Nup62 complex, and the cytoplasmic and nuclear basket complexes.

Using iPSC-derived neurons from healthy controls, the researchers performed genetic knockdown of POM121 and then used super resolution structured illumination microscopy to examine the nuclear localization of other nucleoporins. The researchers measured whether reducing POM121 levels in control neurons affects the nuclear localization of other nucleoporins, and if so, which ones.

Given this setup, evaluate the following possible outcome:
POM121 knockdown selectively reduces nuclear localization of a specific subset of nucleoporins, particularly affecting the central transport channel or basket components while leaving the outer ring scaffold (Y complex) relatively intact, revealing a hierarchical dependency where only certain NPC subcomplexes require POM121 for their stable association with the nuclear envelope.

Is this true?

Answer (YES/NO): NO